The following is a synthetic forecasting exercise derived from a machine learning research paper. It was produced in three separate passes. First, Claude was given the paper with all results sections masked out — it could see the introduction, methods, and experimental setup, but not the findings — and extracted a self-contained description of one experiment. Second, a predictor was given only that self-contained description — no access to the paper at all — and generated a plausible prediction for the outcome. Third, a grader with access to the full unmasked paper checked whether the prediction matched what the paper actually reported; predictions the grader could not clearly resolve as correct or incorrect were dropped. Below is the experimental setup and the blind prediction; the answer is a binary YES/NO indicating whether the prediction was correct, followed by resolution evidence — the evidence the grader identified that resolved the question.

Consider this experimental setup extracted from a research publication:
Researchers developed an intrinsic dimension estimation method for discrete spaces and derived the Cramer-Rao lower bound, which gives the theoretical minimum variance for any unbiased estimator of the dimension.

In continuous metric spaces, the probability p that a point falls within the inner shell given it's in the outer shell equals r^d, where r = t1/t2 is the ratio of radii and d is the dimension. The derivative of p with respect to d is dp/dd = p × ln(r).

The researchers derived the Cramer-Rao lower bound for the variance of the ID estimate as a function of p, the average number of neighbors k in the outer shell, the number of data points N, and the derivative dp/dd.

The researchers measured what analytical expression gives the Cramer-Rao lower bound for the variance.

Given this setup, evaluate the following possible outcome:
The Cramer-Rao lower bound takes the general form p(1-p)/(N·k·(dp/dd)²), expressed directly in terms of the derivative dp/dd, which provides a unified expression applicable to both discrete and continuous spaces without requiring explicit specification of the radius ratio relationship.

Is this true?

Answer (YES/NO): YES